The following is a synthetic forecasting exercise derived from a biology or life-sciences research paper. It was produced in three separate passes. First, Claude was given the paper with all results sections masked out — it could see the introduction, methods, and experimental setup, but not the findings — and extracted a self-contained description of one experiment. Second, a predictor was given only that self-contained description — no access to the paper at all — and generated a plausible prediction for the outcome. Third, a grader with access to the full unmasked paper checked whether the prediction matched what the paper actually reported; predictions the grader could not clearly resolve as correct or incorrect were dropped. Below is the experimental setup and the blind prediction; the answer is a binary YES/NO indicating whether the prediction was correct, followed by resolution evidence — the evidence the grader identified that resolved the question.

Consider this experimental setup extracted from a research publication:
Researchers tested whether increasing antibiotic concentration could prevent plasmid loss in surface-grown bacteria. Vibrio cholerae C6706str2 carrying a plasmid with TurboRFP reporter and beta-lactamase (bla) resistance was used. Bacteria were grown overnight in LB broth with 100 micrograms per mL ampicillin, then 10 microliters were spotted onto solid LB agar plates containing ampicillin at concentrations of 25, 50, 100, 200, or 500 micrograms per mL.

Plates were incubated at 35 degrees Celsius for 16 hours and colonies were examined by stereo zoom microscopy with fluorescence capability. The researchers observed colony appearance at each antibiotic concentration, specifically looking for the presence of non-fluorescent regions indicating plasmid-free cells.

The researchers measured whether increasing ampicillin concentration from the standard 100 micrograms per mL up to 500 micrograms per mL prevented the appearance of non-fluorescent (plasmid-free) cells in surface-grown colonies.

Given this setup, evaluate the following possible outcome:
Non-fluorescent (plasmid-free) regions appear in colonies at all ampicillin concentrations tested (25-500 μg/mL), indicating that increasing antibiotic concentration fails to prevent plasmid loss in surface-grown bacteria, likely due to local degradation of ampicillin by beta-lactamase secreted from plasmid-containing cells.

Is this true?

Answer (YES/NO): YES